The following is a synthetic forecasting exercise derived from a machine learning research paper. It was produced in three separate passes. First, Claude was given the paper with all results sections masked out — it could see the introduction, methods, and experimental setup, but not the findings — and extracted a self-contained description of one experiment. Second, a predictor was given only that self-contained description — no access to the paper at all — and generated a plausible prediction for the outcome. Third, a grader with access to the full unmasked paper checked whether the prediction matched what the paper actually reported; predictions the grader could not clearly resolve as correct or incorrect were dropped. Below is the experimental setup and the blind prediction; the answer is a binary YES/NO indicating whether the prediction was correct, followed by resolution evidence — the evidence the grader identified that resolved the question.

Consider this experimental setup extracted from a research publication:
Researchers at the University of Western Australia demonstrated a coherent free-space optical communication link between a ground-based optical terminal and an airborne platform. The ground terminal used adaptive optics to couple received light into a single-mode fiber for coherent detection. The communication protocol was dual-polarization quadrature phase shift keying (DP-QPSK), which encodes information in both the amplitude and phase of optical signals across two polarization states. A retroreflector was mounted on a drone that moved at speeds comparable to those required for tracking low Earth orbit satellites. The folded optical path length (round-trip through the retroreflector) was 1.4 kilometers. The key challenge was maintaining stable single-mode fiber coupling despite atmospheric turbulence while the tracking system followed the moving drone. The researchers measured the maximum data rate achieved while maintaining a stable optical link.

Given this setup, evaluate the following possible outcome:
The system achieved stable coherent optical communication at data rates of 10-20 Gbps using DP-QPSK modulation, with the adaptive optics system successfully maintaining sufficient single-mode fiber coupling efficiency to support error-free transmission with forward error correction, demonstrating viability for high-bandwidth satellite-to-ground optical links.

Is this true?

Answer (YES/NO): NO